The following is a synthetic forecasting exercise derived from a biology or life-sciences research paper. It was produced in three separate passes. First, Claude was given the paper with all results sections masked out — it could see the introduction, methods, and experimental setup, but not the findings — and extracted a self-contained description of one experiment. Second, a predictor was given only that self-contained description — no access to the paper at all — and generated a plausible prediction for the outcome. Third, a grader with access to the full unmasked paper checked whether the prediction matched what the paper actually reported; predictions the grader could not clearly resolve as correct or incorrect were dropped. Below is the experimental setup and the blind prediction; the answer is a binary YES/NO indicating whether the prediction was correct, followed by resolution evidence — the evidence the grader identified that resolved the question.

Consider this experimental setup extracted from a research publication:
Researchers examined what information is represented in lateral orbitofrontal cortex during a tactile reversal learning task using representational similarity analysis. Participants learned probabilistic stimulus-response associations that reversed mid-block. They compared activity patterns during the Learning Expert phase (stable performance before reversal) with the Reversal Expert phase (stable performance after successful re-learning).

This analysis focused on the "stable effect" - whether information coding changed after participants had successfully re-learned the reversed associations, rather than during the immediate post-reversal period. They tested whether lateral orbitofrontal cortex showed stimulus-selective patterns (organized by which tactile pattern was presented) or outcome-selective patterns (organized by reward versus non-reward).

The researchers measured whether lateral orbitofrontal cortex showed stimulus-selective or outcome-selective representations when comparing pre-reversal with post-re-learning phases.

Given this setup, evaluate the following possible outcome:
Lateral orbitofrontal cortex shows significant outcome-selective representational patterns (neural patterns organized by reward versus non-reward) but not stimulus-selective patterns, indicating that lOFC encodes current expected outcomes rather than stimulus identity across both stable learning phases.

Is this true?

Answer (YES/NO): YES